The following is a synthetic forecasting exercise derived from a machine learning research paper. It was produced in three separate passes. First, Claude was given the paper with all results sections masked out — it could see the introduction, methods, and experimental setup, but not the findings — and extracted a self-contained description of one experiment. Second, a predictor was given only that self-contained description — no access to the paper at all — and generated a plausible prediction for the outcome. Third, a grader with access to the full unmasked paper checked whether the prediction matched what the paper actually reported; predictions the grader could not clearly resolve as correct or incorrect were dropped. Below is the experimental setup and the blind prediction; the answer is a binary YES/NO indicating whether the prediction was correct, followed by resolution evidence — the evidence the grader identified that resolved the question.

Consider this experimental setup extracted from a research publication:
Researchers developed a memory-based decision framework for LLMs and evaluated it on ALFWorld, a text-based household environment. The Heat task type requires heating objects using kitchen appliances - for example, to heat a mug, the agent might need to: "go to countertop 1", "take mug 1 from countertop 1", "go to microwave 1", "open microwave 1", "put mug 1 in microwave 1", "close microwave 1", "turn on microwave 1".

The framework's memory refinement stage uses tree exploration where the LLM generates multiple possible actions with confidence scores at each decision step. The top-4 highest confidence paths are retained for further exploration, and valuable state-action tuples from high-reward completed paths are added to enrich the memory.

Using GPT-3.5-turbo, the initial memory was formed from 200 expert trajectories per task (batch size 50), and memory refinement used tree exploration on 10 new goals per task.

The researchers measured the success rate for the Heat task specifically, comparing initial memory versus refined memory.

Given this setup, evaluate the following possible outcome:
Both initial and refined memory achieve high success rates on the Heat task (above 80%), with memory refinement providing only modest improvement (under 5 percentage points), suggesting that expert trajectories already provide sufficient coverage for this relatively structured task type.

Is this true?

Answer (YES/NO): YES